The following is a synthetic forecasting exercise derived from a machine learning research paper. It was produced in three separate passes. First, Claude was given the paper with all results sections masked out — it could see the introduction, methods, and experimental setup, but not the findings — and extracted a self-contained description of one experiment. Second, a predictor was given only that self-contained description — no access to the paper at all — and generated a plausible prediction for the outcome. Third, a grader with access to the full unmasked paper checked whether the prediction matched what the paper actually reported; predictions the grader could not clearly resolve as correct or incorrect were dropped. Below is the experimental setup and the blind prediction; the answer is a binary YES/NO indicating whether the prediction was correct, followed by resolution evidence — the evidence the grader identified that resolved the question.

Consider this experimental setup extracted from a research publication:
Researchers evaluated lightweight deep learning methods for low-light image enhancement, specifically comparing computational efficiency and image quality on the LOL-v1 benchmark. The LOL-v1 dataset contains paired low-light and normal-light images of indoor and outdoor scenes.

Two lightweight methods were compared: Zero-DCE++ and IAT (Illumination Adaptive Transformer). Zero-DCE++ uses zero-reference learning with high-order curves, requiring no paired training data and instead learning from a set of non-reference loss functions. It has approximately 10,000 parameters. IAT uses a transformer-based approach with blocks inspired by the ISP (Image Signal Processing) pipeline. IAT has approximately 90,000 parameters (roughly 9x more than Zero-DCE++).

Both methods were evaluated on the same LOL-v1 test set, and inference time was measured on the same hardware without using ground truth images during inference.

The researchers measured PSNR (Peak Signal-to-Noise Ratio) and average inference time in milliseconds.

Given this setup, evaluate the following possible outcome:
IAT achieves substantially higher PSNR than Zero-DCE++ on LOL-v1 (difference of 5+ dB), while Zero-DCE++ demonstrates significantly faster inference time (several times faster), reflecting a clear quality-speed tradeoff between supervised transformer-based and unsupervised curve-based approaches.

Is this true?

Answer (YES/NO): YES